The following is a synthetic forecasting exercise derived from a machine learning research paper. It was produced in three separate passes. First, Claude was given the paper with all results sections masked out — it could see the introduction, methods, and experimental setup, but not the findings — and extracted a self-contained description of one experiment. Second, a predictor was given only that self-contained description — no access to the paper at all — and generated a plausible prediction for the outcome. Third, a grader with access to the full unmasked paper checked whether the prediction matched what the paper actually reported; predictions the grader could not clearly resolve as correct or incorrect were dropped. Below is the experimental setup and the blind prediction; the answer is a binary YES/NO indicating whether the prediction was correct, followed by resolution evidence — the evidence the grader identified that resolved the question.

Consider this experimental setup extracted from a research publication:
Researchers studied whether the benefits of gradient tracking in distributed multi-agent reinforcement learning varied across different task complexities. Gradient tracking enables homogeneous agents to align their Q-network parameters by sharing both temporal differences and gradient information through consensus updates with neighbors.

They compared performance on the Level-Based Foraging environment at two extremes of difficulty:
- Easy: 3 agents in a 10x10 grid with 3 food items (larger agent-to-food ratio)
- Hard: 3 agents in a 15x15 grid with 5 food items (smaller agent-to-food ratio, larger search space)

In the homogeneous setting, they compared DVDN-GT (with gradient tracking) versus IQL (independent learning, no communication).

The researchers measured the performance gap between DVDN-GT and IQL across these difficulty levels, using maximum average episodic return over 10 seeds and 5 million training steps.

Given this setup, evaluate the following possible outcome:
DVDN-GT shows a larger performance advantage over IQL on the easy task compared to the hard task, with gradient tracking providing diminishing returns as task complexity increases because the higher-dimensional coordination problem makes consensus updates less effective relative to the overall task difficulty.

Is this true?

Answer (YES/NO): NO